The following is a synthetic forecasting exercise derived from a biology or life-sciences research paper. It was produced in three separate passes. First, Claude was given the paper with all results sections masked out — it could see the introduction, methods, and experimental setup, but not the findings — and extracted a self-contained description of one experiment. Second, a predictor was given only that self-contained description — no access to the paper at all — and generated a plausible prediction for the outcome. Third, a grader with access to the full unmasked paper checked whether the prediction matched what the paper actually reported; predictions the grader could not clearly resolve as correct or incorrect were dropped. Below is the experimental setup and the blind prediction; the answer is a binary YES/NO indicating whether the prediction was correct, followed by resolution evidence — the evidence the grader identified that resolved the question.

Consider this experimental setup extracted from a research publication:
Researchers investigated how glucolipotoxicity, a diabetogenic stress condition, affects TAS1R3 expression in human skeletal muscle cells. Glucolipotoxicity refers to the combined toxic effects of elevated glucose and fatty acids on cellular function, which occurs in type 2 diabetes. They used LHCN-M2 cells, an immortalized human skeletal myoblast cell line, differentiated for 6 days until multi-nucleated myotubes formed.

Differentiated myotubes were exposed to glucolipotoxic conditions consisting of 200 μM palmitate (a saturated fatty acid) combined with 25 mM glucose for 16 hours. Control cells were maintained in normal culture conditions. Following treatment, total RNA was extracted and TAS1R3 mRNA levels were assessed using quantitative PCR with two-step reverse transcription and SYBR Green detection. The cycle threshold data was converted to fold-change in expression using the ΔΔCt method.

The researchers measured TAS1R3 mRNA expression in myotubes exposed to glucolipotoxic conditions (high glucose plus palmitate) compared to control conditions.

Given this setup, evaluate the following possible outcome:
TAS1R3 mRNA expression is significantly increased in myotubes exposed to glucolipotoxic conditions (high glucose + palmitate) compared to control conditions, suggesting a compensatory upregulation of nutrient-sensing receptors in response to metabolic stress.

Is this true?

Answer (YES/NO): NO